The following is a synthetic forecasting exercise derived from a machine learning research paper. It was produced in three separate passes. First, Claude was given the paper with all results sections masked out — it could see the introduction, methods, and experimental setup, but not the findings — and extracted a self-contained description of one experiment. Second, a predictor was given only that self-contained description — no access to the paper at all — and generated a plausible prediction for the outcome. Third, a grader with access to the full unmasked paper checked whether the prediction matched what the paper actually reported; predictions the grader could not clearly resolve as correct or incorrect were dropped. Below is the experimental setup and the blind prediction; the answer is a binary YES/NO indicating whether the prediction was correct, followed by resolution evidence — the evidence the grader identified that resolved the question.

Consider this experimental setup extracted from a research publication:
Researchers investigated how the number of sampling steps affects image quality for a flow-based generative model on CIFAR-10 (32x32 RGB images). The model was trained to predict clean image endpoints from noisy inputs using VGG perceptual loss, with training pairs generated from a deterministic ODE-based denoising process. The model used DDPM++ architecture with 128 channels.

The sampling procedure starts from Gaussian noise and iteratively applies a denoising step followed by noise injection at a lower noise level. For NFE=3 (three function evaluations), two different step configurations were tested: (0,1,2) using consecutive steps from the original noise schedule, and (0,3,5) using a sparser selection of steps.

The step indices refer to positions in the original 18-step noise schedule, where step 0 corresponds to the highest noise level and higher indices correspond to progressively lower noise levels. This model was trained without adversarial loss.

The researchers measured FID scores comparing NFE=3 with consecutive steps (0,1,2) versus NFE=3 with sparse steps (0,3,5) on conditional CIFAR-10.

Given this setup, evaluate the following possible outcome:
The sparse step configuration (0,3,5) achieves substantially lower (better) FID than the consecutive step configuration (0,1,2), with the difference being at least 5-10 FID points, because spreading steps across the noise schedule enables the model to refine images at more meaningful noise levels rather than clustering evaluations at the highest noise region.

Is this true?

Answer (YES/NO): NO